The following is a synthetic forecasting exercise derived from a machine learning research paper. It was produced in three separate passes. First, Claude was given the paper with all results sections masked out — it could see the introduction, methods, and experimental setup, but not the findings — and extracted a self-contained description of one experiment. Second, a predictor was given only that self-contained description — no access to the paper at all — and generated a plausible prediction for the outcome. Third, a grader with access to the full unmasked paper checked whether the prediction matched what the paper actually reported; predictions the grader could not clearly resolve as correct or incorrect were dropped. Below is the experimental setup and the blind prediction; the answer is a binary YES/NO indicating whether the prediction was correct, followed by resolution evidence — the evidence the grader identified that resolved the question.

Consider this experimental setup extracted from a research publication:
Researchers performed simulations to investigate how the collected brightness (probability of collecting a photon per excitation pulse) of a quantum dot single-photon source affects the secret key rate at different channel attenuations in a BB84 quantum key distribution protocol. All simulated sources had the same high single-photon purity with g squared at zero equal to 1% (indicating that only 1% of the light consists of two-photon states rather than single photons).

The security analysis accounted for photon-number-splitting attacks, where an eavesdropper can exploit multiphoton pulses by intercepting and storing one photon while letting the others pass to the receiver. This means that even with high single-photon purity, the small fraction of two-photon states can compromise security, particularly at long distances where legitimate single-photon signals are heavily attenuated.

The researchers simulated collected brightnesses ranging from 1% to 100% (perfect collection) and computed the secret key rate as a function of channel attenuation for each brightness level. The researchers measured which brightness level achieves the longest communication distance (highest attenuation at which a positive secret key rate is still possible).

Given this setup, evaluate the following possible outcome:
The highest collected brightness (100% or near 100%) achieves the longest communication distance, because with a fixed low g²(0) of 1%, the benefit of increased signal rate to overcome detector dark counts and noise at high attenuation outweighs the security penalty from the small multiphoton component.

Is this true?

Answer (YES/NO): NO